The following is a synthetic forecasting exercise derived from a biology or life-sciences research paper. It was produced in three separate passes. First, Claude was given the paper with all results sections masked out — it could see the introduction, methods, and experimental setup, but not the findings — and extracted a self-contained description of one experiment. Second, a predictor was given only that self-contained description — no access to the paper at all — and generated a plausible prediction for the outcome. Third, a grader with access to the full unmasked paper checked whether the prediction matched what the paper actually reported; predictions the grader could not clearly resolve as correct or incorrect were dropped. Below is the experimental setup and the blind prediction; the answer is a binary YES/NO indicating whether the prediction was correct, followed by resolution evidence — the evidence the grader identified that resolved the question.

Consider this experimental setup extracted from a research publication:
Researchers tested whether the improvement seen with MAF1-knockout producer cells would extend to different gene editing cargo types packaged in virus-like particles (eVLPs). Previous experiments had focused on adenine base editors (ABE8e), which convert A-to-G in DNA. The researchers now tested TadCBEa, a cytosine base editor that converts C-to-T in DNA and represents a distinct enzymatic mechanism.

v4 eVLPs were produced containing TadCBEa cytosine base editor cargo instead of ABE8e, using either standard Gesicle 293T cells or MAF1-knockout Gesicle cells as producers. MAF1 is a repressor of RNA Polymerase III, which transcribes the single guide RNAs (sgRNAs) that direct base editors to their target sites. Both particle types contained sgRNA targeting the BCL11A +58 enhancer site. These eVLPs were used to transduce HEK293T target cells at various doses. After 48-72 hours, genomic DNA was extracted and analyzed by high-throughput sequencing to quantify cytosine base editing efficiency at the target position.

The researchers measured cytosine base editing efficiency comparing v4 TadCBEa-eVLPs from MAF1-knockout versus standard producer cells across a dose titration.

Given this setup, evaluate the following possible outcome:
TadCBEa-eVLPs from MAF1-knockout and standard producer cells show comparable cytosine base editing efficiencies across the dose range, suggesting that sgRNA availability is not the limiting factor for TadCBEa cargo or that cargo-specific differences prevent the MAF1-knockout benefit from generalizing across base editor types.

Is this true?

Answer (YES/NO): NO